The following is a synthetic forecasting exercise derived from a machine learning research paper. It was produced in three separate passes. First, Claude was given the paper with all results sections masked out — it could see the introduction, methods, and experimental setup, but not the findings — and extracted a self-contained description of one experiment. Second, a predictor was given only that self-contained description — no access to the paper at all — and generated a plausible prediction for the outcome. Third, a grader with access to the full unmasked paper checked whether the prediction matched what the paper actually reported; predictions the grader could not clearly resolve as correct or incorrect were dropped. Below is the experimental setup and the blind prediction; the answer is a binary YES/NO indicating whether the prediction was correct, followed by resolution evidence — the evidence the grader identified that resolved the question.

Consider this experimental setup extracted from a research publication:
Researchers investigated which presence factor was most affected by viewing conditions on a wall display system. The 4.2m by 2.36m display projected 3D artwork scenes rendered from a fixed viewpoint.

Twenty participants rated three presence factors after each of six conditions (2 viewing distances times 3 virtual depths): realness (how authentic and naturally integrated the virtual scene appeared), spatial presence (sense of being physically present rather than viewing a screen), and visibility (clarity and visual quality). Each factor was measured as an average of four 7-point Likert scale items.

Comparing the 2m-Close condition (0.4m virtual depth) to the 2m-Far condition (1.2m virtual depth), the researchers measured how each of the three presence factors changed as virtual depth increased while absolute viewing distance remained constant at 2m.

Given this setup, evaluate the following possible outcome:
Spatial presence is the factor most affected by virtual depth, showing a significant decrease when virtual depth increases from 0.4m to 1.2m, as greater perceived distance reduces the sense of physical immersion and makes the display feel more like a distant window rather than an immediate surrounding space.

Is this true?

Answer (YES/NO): NO